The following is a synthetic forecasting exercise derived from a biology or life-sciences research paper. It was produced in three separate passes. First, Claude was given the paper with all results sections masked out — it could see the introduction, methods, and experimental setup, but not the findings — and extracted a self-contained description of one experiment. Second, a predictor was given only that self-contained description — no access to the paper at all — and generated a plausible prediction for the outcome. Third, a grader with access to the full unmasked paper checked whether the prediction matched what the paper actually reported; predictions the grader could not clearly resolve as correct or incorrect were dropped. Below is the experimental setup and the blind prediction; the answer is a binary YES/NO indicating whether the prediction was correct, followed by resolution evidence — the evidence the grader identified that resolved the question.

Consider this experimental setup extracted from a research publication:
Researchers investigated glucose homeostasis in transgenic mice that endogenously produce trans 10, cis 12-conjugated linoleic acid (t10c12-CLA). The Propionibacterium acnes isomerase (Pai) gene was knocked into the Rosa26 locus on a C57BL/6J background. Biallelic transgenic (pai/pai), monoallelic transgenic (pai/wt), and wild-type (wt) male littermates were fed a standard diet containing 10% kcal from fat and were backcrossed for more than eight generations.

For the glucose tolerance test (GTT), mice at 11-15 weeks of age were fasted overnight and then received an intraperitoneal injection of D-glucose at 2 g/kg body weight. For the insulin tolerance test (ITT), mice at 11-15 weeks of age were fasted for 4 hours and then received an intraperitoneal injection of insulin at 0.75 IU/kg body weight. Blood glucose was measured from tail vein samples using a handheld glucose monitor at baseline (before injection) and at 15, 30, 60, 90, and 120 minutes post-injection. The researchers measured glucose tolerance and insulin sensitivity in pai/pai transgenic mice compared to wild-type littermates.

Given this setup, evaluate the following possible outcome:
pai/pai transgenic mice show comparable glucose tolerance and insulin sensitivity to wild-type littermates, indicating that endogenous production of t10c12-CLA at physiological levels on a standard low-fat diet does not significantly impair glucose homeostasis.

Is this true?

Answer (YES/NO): YES